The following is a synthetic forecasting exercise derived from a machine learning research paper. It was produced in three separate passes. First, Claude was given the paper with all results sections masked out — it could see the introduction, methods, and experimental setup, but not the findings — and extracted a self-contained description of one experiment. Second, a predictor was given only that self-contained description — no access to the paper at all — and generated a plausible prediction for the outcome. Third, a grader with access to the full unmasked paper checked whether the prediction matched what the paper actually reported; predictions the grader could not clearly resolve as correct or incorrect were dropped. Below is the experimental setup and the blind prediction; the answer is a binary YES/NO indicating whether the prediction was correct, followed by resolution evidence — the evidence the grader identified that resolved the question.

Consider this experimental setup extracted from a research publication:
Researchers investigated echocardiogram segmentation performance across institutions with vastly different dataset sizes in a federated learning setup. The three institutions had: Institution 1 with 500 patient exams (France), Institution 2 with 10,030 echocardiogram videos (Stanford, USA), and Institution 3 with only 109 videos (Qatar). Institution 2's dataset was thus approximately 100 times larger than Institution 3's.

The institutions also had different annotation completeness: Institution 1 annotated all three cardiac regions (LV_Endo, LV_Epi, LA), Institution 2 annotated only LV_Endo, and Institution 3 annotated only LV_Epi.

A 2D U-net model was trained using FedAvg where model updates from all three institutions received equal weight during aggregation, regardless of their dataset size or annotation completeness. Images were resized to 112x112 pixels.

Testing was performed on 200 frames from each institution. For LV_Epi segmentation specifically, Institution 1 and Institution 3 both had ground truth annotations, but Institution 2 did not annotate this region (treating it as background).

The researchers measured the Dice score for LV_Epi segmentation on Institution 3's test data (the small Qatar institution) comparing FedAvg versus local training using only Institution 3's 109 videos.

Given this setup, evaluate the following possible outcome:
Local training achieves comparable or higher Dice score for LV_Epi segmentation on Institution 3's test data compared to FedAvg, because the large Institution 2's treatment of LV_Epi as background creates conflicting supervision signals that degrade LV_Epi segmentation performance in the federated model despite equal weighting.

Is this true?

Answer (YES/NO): YES